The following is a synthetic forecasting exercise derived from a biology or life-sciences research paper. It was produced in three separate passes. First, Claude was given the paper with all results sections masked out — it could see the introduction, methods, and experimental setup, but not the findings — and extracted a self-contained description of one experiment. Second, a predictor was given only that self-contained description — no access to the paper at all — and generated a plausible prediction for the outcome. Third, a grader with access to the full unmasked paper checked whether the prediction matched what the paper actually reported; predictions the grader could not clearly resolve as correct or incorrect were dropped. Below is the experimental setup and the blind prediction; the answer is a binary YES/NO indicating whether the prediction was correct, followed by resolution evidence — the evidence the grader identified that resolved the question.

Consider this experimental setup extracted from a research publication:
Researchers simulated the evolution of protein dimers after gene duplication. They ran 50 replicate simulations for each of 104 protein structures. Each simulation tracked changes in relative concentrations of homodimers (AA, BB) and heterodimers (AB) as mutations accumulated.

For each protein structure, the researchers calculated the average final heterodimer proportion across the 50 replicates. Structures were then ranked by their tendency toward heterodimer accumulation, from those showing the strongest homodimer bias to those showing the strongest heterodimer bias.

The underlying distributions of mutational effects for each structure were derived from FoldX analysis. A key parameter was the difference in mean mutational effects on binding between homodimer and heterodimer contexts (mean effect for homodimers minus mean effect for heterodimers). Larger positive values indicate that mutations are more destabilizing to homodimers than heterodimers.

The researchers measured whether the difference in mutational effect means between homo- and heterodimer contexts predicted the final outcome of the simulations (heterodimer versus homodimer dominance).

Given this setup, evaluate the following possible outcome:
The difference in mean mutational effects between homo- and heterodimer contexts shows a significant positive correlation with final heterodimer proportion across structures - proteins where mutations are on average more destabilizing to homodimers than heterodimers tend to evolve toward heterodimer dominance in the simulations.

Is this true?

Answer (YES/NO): NO